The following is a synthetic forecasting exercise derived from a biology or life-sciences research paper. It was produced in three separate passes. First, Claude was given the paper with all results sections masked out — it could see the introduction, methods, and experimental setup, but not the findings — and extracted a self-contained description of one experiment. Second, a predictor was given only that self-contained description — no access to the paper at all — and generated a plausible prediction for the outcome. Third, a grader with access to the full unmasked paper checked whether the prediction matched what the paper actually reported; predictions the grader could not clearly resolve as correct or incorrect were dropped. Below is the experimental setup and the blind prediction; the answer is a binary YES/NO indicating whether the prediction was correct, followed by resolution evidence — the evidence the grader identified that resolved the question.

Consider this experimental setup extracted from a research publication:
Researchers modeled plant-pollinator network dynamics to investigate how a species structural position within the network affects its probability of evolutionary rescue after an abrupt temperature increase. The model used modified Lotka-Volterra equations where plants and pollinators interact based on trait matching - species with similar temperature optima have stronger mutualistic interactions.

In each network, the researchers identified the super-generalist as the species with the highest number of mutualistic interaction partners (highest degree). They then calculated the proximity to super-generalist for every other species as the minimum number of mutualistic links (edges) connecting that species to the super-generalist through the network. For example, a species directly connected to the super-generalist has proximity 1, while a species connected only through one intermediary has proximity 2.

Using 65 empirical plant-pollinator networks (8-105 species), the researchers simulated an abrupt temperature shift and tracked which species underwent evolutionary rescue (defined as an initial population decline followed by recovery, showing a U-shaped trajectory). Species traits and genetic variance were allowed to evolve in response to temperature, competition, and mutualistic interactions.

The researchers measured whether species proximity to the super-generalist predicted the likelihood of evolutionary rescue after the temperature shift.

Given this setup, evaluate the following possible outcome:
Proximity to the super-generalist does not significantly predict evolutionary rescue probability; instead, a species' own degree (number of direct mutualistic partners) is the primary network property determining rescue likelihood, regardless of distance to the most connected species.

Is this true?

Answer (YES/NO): NO